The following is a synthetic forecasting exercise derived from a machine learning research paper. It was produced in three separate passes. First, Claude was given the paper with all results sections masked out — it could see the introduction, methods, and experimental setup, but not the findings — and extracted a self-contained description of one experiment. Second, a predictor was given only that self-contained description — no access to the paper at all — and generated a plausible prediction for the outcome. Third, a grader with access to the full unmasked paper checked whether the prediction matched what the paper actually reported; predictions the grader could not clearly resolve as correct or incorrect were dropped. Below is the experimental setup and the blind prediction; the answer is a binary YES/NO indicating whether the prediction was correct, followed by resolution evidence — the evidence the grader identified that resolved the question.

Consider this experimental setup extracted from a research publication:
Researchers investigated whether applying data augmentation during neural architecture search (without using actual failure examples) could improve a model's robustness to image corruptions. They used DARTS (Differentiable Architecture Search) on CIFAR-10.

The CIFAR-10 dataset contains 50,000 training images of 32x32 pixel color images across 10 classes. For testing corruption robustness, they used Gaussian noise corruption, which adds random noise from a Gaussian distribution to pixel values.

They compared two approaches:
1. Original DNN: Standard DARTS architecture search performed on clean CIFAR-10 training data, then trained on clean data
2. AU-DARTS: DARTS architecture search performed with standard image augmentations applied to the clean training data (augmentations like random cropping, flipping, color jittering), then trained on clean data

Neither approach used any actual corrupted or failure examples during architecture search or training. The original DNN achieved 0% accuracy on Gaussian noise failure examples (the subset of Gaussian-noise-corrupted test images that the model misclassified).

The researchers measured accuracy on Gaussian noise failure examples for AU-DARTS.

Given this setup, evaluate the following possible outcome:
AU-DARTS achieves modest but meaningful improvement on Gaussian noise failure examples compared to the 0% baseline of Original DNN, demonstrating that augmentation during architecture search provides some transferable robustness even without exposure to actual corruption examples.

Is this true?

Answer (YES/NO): YES